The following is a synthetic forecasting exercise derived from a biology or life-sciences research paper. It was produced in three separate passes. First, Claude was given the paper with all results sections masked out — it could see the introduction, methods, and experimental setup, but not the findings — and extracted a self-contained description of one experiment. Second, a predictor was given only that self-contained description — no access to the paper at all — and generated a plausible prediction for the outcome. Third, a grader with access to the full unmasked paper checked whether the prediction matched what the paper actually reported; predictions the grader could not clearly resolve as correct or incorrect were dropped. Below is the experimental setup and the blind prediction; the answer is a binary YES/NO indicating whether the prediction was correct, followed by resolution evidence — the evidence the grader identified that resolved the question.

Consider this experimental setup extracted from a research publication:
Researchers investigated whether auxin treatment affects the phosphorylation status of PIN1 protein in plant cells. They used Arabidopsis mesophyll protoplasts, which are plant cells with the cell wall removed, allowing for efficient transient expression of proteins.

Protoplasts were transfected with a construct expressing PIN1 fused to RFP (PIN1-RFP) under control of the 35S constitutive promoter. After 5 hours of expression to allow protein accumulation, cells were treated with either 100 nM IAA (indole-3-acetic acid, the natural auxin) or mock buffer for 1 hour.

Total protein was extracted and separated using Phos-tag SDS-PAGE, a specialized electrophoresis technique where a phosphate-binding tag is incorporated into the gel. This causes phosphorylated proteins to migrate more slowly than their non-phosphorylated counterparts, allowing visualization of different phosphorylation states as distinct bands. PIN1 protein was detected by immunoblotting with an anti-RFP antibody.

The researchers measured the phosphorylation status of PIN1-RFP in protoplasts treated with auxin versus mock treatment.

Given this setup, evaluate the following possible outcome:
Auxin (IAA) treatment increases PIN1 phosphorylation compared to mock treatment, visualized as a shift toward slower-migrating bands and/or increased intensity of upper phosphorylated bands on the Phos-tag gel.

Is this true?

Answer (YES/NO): YES